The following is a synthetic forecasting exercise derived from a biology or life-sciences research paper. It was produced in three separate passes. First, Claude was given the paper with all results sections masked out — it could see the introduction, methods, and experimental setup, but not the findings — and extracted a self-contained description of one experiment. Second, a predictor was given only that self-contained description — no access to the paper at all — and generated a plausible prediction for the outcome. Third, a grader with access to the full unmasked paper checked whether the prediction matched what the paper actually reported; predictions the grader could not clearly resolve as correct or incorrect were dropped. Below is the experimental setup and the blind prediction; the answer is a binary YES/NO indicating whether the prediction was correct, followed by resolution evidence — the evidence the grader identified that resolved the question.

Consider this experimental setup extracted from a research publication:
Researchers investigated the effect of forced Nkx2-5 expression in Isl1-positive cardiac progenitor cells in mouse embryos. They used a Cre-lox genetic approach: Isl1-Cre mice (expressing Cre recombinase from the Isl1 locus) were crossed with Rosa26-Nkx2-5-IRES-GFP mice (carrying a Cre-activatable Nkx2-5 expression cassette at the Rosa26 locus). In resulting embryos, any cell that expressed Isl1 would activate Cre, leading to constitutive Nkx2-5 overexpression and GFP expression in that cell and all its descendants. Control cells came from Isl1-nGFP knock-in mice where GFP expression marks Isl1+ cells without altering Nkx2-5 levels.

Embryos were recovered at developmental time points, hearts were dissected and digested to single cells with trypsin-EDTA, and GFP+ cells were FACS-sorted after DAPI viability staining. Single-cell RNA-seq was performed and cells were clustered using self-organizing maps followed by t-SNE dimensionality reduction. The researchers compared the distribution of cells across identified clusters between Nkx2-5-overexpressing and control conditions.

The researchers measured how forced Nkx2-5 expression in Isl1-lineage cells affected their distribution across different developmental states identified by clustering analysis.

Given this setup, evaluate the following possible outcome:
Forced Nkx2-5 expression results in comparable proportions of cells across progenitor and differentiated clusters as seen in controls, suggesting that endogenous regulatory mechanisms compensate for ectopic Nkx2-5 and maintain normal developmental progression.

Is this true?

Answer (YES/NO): NO